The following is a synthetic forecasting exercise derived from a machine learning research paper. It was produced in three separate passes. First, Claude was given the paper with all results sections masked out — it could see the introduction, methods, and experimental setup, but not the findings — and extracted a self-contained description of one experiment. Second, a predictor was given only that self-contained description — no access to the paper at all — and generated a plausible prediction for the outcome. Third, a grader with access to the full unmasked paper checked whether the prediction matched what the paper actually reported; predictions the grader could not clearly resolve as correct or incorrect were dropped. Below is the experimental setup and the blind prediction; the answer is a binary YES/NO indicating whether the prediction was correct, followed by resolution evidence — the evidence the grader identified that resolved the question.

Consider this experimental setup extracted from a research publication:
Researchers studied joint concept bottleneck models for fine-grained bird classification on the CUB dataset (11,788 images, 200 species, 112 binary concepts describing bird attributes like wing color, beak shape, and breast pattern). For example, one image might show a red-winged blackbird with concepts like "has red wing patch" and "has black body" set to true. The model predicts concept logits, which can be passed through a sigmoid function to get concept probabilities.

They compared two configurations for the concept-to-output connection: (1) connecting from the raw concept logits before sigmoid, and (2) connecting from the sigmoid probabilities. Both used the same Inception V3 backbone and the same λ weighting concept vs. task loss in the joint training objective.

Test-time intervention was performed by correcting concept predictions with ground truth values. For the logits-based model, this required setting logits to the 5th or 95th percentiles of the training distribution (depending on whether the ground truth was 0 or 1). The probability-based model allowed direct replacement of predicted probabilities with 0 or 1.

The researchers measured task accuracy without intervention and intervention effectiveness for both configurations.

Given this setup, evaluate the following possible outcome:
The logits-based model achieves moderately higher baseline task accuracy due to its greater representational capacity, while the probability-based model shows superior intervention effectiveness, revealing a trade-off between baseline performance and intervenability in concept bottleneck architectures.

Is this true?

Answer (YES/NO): YES